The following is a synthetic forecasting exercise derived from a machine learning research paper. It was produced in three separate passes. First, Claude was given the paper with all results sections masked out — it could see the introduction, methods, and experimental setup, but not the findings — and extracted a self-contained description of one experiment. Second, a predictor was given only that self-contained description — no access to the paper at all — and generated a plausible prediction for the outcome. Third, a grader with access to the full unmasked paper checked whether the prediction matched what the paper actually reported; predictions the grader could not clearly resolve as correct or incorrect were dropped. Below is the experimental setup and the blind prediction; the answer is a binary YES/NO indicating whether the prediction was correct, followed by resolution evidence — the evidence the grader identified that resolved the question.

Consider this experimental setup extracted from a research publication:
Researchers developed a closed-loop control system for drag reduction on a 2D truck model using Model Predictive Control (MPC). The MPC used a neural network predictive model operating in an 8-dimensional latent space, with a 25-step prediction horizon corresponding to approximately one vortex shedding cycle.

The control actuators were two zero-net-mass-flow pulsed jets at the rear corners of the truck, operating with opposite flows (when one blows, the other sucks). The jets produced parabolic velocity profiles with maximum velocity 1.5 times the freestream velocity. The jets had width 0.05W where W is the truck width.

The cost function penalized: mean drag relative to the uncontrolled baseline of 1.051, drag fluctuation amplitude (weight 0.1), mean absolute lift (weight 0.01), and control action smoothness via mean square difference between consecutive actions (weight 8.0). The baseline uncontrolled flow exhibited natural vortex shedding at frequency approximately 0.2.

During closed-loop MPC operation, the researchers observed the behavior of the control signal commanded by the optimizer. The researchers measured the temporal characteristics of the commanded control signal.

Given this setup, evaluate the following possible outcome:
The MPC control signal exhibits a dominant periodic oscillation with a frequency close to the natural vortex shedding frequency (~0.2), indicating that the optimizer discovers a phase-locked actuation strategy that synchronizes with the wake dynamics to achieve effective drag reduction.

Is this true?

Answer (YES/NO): YES